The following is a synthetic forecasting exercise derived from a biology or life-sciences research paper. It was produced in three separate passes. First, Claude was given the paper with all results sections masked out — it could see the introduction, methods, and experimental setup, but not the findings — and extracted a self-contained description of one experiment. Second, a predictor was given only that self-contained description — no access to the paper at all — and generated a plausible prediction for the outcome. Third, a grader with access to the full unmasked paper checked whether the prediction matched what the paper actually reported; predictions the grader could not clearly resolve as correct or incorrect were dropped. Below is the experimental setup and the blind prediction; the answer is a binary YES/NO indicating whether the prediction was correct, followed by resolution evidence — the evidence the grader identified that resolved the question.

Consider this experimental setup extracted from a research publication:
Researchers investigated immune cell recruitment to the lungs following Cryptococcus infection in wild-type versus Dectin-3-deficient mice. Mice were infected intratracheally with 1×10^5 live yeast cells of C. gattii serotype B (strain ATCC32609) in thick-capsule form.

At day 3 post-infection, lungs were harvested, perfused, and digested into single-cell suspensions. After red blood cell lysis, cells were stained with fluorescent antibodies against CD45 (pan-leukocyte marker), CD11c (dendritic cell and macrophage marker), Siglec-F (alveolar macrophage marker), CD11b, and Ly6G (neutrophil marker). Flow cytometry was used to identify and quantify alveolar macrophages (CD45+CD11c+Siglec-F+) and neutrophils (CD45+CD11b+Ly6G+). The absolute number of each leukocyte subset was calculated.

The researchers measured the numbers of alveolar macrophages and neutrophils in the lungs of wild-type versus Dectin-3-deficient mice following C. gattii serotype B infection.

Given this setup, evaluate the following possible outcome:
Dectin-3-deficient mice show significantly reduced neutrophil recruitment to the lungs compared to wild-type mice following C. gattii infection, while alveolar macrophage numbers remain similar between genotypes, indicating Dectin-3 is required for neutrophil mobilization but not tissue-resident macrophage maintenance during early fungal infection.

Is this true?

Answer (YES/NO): NO